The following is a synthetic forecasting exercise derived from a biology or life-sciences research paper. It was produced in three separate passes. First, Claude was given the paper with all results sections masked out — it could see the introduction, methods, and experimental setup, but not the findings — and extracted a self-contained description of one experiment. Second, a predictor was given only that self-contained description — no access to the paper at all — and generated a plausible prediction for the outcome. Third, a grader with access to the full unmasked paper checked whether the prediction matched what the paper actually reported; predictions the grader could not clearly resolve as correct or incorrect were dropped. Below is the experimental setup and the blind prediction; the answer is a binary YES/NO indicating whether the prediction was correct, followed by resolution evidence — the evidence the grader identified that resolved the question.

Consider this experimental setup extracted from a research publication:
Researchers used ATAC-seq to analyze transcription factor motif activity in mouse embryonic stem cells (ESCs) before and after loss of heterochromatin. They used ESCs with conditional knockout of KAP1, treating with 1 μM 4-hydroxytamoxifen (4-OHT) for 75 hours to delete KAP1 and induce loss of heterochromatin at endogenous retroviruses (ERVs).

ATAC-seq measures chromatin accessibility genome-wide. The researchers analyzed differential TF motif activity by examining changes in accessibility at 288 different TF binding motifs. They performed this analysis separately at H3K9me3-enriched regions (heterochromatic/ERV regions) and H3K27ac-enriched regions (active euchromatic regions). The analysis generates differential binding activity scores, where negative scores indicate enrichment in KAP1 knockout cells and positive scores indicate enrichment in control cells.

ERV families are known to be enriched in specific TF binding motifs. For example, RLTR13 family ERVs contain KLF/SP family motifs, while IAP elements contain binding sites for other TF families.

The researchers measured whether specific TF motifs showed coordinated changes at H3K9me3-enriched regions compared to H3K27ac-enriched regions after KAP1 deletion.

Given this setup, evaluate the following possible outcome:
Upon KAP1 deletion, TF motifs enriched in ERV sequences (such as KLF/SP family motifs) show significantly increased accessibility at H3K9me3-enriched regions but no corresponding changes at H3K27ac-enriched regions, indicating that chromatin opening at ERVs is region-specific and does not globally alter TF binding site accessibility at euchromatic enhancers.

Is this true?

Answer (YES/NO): NO